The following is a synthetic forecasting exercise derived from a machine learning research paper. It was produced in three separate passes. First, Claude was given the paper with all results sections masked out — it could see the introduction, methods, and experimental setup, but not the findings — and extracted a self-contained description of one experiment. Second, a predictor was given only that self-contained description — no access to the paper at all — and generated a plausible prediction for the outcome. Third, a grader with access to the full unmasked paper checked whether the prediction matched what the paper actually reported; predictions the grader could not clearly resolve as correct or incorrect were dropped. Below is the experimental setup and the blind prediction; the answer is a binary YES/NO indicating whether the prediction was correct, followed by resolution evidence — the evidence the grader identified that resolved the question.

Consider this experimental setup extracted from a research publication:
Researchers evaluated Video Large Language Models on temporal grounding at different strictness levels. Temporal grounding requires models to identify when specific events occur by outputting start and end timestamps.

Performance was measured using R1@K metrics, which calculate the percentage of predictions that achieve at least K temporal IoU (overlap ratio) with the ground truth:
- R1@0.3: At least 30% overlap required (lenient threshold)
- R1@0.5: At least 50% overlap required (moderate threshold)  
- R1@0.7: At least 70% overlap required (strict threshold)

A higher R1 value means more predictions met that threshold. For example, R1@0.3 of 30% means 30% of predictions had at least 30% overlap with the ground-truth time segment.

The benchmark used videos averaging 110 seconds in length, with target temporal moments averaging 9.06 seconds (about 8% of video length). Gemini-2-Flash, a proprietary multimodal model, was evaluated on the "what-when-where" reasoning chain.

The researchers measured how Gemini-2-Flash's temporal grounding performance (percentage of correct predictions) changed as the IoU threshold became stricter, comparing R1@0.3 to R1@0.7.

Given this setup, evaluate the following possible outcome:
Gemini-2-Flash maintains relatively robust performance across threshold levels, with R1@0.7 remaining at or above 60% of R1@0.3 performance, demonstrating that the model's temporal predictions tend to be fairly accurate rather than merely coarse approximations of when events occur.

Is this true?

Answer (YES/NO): NO